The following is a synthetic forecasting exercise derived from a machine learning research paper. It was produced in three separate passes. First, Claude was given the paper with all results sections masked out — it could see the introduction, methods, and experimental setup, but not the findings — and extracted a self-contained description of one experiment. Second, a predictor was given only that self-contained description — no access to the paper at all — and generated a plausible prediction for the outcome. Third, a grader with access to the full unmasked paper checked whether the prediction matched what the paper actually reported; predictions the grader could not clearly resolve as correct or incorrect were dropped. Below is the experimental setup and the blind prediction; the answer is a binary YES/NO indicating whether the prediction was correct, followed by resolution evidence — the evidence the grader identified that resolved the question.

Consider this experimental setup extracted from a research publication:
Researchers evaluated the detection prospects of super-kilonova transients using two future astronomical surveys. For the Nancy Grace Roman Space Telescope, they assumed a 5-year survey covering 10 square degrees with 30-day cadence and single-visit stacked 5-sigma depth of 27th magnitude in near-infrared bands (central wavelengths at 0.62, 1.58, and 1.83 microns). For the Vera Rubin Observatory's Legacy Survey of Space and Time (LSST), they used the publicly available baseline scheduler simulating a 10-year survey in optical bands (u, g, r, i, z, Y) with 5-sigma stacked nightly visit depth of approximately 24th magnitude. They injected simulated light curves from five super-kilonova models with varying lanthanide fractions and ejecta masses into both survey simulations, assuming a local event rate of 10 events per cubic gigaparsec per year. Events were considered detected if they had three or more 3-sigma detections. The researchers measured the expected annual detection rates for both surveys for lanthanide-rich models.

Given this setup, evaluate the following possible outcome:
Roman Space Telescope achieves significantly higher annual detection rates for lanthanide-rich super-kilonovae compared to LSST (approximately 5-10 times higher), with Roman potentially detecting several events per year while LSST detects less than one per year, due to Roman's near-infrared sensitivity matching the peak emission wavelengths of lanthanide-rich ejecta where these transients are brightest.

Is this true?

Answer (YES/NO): NO